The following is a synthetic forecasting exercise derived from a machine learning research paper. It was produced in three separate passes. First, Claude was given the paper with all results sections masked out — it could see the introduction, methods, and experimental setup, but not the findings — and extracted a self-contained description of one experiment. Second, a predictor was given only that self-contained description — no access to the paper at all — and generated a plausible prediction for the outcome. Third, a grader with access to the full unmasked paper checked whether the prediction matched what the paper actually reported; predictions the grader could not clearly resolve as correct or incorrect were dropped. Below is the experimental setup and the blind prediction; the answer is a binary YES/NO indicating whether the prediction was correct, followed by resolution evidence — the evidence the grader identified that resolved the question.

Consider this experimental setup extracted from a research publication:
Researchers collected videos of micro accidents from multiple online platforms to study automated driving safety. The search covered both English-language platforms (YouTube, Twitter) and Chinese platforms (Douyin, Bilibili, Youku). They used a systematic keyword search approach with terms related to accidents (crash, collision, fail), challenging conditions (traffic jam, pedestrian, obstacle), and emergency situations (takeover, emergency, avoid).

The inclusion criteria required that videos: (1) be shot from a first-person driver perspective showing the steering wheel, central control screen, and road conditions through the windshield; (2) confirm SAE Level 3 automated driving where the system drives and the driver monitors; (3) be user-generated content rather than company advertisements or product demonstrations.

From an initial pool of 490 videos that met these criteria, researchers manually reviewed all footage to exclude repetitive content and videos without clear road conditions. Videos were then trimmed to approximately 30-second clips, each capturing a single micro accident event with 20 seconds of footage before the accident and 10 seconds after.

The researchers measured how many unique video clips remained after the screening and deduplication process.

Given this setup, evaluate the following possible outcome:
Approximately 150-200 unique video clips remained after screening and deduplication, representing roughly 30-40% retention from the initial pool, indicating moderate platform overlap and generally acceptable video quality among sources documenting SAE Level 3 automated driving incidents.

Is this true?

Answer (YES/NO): NO